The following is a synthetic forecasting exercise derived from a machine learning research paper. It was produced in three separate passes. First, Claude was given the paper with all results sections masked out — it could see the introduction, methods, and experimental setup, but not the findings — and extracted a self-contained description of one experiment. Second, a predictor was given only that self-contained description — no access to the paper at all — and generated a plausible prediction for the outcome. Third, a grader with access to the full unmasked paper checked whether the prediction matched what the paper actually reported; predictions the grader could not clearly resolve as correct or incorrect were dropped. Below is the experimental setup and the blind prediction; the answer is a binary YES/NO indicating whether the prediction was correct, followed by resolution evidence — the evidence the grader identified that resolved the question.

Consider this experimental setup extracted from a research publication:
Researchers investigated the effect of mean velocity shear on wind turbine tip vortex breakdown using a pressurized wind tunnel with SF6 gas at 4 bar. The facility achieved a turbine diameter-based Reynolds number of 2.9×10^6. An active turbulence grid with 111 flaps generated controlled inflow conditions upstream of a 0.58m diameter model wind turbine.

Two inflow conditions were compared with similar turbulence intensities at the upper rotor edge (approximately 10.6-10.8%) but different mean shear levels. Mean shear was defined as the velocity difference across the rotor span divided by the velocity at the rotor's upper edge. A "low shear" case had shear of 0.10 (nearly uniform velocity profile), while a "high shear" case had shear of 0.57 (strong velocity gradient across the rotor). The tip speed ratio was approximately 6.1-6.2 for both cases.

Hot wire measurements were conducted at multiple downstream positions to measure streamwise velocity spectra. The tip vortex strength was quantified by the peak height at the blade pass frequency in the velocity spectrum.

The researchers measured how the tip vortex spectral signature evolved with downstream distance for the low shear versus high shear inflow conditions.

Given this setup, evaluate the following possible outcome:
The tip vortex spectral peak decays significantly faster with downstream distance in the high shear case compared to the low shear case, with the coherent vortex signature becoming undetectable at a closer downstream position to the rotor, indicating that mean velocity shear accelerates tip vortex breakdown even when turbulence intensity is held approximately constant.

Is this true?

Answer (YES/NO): NO